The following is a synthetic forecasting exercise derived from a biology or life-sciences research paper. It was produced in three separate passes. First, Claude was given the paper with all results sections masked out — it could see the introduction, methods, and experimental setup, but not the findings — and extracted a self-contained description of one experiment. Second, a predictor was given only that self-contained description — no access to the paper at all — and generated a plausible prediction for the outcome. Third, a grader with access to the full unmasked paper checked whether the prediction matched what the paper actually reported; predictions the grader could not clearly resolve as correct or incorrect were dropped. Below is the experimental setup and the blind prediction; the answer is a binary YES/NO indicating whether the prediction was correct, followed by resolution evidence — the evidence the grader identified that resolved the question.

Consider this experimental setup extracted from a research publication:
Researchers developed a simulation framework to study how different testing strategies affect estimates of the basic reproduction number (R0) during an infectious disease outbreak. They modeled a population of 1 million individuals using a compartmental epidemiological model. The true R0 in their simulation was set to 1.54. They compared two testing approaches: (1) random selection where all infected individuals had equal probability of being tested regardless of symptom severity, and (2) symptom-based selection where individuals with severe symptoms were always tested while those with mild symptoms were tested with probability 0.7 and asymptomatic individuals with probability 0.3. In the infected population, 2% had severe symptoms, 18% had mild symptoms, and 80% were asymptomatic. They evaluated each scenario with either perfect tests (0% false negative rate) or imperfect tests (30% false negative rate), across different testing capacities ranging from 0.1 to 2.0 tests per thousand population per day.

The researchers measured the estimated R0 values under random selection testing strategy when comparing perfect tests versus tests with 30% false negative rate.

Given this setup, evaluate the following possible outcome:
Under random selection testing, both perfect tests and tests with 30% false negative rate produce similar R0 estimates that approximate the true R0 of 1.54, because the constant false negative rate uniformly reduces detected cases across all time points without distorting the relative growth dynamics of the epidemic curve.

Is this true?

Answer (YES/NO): YES